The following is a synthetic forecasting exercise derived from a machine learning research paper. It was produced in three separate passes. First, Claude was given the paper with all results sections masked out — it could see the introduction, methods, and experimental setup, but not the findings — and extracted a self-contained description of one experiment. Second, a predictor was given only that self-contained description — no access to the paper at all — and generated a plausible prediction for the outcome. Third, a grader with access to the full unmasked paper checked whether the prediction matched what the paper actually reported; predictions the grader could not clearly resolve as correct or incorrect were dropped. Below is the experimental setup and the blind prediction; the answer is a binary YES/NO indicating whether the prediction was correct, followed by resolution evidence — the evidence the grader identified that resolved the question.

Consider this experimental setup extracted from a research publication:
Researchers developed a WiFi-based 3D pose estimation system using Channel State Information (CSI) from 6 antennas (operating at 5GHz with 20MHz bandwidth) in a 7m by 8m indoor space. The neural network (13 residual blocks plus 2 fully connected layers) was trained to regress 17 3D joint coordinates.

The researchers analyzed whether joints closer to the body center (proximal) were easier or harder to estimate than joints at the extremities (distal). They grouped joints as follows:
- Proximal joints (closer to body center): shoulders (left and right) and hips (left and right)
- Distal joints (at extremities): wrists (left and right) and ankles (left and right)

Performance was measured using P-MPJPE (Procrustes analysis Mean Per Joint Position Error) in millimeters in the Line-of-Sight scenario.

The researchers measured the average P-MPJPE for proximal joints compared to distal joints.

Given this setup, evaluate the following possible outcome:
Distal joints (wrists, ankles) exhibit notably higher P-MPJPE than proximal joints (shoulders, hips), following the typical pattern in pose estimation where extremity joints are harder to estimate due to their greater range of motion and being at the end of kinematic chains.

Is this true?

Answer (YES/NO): YES